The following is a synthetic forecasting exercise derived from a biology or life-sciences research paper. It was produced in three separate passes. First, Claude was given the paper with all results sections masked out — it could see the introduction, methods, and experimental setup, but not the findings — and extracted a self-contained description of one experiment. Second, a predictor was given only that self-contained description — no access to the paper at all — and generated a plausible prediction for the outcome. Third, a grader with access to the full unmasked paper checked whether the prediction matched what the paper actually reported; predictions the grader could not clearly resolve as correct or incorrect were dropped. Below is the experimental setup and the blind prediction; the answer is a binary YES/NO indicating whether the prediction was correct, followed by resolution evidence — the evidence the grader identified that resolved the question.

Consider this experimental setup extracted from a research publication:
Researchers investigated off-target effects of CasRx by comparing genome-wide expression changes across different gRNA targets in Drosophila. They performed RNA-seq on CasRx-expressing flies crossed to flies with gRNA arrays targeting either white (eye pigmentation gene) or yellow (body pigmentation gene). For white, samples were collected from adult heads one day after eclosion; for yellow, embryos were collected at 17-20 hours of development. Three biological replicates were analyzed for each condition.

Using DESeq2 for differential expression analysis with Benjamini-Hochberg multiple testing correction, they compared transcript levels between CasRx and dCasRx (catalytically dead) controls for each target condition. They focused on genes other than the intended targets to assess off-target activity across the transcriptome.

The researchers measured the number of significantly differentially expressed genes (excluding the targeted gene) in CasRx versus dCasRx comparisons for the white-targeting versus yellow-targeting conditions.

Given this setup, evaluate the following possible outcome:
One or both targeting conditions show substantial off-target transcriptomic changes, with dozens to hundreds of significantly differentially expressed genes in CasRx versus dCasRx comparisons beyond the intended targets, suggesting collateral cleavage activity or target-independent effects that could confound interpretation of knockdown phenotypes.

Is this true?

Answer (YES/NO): YES